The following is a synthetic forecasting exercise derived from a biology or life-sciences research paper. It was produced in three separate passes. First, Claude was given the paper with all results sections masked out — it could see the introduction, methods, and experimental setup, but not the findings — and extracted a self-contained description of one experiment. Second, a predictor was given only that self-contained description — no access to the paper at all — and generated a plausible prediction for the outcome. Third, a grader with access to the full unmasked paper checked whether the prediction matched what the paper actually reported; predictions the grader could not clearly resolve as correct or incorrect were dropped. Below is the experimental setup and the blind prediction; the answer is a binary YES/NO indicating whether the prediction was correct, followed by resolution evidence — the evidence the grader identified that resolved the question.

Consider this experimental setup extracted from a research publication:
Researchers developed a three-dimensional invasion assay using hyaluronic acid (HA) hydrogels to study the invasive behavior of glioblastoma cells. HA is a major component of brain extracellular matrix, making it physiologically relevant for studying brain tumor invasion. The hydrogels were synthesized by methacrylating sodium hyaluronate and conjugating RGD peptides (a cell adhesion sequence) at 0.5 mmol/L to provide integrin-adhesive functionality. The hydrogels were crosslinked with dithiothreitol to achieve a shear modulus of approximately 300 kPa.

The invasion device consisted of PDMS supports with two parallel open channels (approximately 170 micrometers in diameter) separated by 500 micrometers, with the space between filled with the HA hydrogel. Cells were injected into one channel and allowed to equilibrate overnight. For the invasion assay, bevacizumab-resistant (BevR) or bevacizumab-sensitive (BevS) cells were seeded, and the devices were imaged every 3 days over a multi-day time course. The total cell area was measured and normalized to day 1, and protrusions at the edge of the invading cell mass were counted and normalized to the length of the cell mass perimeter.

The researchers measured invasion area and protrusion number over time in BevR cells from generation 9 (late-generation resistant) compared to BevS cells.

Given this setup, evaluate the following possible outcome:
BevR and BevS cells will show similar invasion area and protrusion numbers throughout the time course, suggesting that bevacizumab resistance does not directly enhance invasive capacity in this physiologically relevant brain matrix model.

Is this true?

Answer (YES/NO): NO